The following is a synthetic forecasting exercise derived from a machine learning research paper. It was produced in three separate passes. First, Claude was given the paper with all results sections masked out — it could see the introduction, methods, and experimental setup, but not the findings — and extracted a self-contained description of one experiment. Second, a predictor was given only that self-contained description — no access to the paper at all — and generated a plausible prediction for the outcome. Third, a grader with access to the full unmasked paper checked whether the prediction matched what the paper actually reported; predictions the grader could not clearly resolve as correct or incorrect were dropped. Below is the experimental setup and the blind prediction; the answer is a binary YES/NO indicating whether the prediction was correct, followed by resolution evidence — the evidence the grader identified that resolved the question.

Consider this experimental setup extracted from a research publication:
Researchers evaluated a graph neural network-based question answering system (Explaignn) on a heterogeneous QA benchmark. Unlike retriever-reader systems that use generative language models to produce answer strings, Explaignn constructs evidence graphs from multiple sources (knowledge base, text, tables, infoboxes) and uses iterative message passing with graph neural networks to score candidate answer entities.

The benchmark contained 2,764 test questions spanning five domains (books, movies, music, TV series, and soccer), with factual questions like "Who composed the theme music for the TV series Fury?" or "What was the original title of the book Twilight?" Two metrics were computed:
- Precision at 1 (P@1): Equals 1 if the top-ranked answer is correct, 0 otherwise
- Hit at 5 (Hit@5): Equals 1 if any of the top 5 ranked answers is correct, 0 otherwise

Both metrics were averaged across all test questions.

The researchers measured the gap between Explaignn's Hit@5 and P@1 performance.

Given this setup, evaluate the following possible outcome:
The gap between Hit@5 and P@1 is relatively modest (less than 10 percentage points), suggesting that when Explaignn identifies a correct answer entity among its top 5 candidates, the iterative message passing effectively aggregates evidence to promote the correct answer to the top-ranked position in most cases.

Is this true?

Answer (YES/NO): NO